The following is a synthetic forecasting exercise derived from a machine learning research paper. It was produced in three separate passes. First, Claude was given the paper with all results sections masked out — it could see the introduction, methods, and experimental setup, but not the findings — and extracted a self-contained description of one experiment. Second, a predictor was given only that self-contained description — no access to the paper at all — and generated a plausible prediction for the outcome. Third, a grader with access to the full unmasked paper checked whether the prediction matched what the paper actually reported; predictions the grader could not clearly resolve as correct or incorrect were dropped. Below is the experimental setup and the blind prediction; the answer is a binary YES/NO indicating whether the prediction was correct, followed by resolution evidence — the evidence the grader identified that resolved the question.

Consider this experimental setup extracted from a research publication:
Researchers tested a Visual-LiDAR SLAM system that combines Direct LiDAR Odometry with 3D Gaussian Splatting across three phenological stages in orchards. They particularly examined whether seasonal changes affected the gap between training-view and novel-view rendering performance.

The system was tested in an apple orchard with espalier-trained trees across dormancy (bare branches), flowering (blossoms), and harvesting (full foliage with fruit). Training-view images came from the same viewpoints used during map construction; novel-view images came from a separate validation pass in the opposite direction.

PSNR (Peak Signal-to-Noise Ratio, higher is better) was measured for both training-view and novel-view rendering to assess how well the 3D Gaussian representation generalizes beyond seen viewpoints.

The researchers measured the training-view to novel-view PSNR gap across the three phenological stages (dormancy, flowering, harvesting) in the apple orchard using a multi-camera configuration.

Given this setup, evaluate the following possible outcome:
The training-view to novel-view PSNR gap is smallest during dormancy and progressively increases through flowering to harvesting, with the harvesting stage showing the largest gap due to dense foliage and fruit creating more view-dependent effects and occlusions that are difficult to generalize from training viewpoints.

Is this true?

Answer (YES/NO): NO